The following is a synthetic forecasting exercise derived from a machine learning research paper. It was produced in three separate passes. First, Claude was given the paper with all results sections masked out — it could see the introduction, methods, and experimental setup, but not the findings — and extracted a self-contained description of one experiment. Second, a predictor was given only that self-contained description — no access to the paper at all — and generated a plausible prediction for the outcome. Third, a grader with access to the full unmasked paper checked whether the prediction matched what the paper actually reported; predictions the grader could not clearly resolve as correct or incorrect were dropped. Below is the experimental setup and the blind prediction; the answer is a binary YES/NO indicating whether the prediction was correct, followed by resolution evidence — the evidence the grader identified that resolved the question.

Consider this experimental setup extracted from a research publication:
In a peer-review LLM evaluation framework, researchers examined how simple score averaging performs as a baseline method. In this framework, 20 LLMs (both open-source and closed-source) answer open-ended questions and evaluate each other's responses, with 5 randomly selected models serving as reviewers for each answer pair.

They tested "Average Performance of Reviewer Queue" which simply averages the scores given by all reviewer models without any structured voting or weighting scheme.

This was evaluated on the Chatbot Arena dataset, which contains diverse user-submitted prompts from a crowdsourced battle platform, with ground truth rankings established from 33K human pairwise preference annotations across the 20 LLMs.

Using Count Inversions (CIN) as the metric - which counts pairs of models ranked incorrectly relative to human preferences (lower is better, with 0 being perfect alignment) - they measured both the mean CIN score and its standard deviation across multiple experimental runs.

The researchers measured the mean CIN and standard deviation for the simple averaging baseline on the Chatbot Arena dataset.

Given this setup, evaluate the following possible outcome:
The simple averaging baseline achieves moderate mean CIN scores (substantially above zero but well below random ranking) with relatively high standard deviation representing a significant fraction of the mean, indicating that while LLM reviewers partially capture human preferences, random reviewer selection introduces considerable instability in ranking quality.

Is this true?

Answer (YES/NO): NO